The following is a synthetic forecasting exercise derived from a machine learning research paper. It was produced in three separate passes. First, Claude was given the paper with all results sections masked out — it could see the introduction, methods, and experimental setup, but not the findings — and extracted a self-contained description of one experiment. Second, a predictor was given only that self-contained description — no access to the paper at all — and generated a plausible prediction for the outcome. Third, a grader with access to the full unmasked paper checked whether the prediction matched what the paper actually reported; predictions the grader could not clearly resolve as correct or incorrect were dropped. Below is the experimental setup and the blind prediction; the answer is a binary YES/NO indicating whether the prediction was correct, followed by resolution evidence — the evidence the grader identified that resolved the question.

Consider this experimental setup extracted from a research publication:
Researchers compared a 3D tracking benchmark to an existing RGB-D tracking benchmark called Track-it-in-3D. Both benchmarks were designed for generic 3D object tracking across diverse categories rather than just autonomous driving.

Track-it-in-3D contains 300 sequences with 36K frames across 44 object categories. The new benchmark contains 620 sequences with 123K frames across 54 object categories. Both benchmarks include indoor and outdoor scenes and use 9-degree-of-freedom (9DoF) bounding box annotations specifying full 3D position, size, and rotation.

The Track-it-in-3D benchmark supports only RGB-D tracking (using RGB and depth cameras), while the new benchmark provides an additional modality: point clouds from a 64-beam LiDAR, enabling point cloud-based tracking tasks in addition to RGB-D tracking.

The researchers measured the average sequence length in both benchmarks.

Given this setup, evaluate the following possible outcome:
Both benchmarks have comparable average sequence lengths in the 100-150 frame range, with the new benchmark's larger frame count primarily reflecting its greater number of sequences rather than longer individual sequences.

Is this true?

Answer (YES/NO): NO